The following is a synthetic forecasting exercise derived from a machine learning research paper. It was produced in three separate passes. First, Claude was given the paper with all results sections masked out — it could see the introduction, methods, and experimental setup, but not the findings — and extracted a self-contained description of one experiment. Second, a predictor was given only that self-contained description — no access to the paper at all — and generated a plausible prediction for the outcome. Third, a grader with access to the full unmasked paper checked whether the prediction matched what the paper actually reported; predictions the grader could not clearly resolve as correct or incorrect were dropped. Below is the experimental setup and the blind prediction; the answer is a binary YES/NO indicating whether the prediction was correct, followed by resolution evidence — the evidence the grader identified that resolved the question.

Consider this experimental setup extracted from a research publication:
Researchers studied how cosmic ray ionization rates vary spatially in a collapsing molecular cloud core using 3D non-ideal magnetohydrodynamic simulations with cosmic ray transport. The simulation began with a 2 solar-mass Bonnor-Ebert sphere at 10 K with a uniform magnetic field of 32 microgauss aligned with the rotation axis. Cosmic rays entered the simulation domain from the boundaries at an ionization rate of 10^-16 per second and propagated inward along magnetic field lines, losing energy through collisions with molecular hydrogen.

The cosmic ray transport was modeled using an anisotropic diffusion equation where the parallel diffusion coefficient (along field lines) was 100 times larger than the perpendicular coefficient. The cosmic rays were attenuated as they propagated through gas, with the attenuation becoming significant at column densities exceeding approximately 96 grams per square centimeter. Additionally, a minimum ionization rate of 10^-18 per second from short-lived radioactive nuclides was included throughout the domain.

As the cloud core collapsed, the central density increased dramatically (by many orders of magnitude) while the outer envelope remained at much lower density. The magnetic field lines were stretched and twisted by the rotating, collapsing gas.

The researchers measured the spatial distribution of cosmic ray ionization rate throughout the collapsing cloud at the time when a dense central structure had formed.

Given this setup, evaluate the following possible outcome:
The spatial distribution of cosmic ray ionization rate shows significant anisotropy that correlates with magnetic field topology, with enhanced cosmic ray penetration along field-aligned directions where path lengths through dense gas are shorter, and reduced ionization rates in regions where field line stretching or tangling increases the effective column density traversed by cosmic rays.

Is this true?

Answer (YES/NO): NO